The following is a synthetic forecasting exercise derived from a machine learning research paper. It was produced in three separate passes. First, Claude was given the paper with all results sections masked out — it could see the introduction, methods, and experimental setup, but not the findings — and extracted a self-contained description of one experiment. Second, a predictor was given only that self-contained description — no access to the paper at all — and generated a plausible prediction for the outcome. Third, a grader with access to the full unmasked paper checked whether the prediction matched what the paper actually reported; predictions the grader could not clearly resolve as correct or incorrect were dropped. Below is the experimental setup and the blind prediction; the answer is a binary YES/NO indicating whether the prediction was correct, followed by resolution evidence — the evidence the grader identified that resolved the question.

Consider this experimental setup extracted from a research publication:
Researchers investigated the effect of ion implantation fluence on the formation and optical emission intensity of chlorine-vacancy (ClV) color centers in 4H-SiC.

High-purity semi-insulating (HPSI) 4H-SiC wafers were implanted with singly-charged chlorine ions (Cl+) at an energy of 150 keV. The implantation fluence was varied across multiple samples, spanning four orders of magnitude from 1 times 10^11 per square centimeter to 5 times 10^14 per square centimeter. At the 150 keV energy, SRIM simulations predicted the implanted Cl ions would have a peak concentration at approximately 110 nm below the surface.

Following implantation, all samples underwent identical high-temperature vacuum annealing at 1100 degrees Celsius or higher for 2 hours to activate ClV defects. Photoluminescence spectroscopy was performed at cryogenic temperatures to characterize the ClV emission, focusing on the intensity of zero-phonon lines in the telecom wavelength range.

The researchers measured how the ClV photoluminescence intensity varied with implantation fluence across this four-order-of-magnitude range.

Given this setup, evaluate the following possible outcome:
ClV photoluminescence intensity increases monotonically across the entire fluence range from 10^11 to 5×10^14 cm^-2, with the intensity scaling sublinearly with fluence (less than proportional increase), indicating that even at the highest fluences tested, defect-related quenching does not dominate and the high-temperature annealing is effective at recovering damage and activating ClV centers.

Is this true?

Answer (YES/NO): NO